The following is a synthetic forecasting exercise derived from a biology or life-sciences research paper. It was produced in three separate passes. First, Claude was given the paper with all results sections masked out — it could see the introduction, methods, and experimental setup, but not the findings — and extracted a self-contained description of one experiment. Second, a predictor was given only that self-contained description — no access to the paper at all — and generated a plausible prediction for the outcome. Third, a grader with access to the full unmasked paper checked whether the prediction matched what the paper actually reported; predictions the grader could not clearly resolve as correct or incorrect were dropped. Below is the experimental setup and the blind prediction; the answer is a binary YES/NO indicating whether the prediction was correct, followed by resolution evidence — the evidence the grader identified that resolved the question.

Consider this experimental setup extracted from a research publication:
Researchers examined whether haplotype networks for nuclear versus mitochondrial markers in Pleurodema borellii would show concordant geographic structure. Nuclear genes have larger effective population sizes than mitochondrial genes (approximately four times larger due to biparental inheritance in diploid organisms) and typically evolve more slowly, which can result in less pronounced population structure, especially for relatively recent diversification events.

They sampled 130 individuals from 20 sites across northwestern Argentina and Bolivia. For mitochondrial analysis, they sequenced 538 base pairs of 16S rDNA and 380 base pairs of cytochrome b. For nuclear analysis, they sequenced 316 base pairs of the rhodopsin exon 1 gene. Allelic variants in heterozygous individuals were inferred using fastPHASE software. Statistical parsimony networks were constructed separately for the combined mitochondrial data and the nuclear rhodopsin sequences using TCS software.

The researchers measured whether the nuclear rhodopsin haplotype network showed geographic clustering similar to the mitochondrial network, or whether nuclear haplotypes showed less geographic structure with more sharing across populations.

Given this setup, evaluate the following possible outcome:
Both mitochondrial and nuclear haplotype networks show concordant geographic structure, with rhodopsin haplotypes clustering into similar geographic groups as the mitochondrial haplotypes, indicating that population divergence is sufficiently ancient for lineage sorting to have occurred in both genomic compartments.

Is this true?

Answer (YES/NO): NO